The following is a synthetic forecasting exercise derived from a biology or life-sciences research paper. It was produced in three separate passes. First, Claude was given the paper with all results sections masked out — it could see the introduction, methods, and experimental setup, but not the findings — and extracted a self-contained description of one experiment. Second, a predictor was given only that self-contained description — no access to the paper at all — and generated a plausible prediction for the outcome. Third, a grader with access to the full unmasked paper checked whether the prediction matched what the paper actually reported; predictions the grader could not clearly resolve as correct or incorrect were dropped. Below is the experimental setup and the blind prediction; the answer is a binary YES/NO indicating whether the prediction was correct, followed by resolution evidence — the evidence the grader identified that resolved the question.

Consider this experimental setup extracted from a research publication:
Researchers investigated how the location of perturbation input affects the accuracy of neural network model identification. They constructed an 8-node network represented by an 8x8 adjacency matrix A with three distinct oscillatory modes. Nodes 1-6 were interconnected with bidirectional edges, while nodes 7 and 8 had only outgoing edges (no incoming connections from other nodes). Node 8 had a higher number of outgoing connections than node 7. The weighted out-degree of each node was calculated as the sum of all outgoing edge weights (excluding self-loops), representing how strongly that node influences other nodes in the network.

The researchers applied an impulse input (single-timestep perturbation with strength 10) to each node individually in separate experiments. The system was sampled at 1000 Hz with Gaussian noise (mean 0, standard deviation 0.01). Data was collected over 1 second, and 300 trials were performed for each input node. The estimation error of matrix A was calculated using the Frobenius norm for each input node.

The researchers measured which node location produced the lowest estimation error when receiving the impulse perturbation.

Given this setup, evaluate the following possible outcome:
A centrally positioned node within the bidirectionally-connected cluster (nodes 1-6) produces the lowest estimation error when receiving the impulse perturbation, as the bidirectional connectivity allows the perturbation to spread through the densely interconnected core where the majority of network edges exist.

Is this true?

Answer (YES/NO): NO